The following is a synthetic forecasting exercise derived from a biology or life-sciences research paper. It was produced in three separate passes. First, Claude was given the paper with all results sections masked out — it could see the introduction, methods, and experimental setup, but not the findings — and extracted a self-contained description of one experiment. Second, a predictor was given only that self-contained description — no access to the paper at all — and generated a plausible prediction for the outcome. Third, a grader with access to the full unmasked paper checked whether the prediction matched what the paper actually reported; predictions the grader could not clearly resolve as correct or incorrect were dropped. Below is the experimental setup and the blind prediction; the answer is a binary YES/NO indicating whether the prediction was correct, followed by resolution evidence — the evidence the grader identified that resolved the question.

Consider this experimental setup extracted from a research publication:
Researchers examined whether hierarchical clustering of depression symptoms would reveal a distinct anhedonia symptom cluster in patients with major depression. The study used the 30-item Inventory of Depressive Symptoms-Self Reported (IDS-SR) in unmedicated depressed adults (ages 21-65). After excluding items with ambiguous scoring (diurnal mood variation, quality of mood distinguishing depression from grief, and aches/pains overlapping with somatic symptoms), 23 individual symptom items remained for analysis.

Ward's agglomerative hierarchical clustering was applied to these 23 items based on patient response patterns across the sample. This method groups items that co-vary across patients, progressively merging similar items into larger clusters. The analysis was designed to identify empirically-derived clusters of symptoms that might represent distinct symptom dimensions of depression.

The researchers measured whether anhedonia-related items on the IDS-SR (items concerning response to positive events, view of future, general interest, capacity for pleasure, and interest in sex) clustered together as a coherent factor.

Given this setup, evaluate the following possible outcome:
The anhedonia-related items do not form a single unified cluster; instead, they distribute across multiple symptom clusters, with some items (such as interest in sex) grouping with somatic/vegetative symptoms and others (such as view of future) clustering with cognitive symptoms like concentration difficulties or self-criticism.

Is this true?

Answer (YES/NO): NO